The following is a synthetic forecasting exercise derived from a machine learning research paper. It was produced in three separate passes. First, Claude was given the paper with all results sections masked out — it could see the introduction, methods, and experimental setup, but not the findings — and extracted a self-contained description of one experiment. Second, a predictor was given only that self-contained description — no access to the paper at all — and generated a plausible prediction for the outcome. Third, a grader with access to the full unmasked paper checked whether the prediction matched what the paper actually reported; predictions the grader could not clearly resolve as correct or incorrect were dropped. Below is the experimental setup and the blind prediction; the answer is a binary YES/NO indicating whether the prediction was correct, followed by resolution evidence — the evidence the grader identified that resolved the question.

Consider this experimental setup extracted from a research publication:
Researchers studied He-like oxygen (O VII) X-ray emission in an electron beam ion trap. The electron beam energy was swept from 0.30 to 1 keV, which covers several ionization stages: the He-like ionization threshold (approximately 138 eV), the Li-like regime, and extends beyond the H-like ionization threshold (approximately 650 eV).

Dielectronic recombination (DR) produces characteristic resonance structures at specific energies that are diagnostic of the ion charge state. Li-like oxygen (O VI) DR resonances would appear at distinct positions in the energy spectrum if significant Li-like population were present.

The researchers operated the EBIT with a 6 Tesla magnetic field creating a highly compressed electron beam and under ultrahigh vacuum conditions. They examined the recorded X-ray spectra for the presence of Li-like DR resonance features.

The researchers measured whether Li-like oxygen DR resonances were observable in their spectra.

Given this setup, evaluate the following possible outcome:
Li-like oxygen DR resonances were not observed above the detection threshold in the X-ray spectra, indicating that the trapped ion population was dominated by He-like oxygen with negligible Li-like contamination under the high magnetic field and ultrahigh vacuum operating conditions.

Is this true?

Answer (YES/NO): YES